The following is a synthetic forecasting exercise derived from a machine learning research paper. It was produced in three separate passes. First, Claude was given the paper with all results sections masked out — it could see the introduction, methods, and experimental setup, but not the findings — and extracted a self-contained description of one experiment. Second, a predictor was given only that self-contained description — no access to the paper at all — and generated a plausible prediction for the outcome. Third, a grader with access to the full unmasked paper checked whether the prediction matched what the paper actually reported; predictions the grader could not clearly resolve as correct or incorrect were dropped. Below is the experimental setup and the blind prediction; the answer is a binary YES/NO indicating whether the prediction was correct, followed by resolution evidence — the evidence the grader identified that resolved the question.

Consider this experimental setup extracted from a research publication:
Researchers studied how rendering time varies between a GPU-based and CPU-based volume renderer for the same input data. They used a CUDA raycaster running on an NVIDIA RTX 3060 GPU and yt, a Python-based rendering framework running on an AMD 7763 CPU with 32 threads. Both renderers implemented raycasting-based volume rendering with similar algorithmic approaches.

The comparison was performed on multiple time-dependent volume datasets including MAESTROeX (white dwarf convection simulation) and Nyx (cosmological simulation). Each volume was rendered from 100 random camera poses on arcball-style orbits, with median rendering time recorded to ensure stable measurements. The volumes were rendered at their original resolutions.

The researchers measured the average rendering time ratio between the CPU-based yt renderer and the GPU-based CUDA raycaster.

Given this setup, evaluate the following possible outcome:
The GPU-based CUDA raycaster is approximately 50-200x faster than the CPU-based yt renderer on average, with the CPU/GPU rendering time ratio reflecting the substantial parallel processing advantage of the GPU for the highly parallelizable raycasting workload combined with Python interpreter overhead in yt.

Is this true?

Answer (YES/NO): YES